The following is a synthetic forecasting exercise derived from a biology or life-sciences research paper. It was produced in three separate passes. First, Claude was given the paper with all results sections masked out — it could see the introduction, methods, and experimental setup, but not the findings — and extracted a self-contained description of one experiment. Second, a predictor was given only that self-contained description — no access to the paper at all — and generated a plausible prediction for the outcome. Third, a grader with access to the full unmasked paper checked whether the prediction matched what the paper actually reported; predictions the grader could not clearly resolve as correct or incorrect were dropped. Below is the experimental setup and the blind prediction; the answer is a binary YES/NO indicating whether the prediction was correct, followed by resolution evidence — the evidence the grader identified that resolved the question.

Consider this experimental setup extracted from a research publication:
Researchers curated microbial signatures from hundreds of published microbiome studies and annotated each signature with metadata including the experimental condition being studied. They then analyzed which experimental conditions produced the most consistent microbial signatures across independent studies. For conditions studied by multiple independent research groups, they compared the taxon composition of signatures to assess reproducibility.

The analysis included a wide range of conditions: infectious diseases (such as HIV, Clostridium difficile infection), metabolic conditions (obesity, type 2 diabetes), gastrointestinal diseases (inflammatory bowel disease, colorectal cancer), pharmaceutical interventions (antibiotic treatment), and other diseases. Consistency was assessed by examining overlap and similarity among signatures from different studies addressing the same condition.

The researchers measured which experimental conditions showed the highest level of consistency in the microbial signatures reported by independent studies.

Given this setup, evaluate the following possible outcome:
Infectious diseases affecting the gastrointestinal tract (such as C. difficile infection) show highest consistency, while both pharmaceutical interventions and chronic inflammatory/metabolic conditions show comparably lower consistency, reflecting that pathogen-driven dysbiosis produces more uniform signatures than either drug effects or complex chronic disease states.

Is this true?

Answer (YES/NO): NO